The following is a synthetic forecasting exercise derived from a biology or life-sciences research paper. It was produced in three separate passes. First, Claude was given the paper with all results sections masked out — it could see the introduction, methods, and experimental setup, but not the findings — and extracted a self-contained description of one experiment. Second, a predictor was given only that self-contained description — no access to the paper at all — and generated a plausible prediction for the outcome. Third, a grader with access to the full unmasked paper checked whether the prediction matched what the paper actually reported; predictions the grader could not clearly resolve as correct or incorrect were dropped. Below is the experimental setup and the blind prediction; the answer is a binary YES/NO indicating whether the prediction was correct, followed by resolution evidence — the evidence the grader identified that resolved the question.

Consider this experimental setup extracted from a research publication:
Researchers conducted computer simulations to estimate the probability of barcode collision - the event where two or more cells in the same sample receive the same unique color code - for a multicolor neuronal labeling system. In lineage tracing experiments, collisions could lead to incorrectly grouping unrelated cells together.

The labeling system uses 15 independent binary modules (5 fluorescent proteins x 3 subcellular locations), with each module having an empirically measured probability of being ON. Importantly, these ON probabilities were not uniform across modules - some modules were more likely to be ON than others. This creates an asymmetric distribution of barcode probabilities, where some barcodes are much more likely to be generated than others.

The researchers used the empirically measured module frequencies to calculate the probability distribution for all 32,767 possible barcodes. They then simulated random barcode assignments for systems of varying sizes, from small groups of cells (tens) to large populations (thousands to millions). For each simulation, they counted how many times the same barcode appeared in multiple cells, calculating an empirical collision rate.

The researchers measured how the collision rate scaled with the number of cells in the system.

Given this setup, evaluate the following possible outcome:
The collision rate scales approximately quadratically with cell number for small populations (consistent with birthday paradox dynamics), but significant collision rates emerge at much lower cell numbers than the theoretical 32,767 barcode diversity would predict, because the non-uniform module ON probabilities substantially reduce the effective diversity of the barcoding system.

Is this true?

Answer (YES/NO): YES